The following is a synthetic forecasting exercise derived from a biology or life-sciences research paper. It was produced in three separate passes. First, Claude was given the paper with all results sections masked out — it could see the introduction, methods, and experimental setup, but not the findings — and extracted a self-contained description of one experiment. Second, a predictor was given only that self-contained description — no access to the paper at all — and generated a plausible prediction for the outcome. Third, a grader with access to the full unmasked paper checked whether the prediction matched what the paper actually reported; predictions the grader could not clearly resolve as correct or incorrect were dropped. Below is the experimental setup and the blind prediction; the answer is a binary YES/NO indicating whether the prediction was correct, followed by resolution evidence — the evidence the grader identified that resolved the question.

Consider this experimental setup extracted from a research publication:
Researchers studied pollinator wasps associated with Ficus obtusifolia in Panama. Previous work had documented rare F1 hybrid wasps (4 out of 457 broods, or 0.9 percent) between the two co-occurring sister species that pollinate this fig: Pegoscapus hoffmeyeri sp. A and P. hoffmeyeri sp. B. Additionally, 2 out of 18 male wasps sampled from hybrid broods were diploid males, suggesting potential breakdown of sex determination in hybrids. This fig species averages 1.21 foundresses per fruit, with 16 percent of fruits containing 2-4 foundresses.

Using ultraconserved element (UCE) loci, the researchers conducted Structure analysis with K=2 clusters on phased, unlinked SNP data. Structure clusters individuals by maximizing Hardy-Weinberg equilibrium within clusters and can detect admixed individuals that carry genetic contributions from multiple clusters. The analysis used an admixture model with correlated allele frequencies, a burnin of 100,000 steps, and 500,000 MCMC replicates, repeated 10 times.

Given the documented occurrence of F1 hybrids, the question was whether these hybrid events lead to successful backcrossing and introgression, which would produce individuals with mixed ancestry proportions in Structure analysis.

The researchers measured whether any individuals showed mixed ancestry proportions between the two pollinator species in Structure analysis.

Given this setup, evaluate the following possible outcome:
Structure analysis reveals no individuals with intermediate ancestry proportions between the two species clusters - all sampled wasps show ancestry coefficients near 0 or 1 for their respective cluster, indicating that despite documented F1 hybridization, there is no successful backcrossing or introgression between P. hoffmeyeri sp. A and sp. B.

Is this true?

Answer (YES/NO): YES